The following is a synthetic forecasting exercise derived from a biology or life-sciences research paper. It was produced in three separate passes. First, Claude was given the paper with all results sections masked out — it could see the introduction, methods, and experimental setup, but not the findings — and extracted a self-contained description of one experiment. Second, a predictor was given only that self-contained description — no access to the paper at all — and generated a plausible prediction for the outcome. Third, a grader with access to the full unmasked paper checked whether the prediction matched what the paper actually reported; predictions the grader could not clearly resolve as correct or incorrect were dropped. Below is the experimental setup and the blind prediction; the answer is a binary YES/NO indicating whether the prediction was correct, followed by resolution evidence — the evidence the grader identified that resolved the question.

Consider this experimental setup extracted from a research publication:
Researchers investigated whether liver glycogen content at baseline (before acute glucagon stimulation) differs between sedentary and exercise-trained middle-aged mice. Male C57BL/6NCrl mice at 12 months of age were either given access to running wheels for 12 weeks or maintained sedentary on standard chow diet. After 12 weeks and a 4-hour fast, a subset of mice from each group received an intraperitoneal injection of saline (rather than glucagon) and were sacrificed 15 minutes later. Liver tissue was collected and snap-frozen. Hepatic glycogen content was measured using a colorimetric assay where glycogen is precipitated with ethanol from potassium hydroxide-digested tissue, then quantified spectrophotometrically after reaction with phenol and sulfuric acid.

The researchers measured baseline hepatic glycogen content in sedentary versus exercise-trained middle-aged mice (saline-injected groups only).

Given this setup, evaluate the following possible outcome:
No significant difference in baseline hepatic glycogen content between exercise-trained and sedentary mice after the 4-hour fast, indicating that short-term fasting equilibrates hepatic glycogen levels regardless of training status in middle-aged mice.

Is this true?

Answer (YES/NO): NO